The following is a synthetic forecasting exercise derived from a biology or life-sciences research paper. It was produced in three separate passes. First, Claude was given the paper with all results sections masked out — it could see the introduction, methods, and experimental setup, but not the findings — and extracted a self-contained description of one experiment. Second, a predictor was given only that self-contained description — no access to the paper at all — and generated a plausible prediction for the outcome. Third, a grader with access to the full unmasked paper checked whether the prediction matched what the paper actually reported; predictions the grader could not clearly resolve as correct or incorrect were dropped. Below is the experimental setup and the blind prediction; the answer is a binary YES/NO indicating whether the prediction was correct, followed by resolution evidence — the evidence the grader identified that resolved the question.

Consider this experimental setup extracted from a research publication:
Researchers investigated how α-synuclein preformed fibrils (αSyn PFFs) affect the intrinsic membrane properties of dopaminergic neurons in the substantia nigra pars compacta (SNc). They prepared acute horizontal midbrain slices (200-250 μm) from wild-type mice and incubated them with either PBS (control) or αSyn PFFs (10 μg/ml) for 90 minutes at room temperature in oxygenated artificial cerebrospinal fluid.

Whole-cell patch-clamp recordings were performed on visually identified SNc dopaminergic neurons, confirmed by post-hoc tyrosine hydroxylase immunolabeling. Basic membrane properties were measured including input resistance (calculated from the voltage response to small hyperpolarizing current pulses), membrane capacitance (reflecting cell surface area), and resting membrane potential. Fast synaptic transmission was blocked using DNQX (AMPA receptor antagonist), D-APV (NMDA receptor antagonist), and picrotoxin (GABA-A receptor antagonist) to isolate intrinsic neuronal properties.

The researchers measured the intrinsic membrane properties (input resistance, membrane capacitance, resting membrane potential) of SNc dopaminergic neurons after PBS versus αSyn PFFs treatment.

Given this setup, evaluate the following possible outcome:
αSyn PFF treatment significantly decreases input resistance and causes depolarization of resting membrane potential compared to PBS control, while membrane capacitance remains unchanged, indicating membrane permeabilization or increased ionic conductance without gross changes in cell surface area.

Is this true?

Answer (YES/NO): NO